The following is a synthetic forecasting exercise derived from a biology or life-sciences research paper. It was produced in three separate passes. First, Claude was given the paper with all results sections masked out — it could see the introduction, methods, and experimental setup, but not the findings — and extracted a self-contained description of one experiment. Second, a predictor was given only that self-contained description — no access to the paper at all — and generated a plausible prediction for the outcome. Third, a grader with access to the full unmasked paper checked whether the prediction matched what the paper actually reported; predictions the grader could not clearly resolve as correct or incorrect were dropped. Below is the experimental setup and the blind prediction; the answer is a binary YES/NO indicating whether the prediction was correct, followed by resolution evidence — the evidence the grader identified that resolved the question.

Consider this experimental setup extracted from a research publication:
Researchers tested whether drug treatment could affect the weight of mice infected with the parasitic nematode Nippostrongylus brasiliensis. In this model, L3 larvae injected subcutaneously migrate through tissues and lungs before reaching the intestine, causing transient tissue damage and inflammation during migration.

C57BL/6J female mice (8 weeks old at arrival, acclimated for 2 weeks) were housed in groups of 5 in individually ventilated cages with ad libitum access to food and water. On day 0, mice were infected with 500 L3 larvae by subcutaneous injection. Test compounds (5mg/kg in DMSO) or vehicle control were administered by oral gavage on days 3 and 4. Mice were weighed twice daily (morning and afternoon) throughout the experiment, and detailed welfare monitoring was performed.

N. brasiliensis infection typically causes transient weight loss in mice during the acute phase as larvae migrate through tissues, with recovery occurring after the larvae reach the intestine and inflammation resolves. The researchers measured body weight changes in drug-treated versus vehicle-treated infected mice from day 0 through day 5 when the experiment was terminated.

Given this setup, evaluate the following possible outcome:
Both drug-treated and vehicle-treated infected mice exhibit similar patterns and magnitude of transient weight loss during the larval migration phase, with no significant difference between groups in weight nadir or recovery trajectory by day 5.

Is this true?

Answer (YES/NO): YES